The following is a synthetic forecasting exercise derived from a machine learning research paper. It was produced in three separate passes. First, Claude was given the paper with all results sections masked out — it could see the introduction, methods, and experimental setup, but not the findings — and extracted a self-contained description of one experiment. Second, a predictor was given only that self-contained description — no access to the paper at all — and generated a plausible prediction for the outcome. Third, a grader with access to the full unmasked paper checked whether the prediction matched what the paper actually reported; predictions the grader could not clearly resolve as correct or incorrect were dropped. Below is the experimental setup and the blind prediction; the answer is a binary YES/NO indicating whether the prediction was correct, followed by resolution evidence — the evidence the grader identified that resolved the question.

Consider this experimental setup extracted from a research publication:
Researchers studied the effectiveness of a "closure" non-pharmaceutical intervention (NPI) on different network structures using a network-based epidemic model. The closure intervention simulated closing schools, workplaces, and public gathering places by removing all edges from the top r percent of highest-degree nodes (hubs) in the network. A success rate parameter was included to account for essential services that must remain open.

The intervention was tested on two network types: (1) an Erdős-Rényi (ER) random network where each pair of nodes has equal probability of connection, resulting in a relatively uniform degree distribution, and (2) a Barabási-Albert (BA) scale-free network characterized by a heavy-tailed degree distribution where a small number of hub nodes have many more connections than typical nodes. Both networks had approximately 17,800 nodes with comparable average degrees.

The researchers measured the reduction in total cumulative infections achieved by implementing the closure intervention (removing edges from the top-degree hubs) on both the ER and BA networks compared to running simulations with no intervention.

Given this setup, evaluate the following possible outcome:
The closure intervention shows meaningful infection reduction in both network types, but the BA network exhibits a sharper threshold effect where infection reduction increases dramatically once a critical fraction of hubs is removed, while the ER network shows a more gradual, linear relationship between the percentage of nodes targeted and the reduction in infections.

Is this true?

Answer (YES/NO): NO